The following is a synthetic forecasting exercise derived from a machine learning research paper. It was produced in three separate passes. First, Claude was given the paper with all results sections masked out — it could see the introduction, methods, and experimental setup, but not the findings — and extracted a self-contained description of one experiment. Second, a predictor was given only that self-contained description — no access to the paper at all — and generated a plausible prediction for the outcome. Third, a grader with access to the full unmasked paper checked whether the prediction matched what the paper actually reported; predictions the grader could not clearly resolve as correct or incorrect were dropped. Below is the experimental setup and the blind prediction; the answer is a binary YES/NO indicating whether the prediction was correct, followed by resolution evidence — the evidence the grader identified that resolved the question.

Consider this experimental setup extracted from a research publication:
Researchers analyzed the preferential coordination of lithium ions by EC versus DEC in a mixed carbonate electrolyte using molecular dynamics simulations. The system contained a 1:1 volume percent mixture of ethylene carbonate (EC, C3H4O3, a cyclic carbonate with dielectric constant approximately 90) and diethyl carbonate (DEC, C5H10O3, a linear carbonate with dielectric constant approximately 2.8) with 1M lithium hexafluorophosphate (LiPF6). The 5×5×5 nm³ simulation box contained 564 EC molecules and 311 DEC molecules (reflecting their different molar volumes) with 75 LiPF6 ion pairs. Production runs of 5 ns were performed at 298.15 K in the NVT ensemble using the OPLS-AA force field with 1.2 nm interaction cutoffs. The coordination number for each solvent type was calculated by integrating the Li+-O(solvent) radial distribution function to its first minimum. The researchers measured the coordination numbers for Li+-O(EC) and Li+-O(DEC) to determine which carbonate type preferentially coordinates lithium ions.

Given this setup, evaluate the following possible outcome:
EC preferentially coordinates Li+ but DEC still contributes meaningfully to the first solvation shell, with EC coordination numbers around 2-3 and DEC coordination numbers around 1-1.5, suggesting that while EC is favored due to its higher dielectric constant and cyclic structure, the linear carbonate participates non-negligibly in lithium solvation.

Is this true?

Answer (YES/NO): NO